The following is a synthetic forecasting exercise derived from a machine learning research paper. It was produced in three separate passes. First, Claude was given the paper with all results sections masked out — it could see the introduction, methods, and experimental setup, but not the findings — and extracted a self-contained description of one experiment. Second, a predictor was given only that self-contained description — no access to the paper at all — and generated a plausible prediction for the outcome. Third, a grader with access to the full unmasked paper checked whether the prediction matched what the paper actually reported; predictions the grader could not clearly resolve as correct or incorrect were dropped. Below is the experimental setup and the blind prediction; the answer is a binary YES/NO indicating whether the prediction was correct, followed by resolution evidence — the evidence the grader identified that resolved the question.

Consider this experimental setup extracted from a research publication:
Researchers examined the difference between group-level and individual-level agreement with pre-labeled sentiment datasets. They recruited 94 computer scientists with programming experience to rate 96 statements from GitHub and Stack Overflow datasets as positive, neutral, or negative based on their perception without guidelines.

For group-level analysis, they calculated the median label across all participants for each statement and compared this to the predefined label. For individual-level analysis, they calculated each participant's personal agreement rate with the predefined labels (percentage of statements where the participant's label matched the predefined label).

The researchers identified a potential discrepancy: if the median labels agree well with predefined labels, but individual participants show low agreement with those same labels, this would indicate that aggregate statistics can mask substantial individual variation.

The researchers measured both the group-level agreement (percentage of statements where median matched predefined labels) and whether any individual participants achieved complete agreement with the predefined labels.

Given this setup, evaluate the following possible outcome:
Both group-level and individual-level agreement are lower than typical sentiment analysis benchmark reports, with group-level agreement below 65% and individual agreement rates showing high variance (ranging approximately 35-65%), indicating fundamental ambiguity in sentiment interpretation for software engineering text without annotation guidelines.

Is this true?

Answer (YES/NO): NO